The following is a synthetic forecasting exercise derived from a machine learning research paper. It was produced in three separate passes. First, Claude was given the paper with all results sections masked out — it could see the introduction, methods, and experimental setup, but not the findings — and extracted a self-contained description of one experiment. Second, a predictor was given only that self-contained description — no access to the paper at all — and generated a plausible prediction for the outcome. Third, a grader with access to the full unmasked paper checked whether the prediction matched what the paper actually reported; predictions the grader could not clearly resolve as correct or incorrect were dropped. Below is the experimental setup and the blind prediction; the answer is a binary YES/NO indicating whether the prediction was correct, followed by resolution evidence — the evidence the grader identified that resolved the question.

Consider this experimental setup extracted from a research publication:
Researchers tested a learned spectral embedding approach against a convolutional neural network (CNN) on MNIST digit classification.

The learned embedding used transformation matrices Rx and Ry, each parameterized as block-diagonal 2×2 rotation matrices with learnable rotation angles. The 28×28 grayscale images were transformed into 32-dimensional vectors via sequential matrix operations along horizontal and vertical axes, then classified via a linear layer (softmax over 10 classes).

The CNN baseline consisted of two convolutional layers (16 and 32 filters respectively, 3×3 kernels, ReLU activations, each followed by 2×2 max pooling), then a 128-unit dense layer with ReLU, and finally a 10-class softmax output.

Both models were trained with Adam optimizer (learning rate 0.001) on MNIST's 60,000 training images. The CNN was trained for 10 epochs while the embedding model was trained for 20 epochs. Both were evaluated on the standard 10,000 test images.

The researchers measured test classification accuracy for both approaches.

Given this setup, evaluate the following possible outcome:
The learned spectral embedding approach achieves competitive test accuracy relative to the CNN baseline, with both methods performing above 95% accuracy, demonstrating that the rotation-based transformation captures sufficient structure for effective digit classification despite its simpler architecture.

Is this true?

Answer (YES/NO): YES